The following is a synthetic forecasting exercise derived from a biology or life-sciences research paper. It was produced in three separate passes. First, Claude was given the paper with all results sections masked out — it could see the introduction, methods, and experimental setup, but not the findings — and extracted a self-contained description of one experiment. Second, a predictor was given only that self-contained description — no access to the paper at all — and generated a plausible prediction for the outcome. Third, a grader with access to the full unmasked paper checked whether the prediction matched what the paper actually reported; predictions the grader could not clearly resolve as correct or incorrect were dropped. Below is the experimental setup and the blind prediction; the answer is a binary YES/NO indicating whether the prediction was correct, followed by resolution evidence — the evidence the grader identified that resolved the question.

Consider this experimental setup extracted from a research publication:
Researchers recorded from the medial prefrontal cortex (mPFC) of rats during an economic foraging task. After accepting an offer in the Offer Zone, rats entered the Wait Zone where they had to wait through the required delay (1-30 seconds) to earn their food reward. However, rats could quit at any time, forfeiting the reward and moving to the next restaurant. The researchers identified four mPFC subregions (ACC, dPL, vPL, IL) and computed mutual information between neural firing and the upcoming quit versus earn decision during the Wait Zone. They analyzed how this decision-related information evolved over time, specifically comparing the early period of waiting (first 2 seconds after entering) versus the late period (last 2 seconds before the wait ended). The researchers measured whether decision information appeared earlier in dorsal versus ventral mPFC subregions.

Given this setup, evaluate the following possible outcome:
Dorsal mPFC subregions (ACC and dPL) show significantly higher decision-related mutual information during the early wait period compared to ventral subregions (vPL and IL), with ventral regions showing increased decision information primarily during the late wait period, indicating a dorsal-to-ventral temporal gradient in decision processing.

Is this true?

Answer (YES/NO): NO